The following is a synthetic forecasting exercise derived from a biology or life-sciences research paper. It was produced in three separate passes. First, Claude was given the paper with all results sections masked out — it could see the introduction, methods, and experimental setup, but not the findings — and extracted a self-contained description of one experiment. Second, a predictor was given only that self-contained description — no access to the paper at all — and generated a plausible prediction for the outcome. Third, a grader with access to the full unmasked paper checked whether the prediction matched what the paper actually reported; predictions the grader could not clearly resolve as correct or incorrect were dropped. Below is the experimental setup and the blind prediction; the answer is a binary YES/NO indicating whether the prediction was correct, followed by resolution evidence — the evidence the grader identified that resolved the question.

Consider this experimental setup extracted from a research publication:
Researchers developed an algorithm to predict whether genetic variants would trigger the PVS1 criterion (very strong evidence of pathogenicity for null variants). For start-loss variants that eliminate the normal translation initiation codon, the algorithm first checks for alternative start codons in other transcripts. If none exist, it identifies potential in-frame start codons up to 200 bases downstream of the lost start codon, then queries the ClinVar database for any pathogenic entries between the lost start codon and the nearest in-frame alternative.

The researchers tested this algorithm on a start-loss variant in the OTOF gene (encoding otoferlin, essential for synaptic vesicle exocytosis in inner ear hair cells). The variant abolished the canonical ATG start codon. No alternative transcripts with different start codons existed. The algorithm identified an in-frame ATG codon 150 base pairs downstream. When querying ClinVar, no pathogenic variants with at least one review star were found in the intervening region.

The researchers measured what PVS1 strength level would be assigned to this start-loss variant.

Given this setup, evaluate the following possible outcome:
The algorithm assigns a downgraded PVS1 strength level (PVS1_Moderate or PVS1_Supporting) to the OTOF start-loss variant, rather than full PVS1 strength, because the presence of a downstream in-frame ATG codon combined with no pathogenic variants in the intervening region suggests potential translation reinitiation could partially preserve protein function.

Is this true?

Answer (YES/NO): YES